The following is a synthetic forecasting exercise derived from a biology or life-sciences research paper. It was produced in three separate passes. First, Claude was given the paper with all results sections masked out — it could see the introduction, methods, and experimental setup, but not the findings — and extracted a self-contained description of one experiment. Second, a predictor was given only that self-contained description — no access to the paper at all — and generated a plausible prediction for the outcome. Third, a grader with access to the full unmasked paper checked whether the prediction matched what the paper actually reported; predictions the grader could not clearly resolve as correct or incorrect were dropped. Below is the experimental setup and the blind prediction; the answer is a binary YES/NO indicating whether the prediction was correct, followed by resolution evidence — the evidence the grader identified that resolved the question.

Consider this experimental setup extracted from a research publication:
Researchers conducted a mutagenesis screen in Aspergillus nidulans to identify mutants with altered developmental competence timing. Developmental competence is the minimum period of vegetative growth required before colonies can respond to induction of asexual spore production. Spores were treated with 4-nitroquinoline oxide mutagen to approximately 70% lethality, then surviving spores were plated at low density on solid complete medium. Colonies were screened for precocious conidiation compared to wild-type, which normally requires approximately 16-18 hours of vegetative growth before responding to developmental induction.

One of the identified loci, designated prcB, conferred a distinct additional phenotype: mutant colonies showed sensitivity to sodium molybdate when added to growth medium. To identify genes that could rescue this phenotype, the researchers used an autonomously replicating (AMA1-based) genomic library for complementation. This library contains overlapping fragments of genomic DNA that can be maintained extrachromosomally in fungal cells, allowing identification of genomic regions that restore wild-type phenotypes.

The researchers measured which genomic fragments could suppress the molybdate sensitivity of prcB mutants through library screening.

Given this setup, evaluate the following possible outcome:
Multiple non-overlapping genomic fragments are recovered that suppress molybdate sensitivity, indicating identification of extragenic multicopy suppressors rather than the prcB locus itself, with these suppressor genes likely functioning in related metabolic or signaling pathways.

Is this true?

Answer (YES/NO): NO